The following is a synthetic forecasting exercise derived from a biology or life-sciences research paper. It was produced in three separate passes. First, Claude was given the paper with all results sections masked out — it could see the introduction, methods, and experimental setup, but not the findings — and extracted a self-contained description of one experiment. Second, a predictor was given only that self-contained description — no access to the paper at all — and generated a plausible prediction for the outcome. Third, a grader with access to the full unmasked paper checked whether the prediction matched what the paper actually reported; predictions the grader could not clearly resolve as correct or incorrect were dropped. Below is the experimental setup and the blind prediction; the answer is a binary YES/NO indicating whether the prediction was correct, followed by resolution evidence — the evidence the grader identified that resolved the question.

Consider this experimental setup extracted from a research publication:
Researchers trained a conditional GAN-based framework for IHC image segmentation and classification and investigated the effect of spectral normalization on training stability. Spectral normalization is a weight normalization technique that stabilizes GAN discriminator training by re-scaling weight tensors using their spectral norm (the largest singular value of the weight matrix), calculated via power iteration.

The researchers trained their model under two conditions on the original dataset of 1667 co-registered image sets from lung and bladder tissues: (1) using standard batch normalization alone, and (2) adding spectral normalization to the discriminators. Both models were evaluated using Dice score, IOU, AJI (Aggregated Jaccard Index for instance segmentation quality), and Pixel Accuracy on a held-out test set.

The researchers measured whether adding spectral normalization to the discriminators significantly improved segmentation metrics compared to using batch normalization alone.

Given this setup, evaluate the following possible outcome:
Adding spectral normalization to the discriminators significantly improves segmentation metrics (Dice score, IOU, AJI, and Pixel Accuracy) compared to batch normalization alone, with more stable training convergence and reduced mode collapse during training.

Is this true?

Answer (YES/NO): NO